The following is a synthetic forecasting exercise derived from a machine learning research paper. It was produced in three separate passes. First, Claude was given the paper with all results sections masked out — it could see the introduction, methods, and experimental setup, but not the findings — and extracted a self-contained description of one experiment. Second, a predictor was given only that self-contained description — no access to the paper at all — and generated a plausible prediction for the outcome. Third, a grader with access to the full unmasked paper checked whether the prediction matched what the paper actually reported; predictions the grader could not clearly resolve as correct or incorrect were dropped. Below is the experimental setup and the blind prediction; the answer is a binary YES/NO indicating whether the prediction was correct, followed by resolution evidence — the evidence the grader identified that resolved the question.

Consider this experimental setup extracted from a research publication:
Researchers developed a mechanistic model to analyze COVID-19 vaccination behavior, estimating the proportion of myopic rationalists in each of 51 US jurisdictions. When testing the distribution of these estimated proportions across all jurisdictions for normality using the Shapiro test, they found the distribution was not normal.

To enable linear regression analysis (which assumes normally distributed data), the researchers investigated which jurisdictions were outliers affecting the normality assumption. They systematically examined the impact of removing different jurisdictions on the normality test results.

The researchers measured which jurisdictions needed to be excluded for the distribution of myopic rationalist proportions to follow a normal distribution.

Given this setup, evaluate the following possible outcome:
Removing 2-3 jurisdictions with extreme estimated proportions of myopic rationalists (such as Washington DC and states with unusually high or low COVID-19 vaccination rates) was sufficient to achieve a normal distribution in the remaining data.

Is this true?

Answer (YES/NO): YES